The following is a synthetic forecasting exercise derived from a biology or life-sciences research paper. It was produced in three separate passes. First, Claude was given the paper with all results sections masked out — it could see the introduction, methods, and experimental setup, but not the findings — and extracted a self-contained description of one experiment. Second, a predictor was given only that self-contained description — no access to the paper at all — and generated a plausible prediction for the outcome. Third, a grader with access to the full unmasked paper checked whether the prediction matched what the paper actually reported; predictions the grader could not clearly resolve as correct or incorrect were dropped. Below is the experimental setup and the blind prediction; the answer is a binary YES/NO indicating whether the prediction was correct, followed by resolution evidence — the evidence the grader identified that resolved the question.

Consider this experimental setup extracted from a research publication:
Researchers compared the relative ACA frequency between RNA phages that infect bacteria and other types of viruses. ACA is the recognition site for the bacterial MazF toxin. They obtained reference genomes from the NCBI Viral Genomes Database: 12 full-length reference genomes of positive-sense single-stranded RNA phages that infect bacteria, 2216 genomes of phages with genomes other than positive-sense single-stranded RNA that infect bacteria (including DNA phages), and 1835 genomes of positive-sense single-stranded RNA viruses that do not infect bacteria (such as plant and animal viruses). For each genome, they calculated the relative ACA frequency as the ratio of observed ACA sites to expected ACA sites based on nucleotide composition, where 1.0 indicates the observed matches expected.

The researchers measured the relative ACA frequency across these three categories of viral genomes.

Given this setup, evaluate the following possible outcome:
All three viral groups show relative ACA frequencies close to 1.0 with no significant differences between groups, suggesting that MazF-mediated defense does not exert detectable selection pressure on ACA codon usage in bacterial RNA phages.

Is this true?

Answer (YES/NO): NO